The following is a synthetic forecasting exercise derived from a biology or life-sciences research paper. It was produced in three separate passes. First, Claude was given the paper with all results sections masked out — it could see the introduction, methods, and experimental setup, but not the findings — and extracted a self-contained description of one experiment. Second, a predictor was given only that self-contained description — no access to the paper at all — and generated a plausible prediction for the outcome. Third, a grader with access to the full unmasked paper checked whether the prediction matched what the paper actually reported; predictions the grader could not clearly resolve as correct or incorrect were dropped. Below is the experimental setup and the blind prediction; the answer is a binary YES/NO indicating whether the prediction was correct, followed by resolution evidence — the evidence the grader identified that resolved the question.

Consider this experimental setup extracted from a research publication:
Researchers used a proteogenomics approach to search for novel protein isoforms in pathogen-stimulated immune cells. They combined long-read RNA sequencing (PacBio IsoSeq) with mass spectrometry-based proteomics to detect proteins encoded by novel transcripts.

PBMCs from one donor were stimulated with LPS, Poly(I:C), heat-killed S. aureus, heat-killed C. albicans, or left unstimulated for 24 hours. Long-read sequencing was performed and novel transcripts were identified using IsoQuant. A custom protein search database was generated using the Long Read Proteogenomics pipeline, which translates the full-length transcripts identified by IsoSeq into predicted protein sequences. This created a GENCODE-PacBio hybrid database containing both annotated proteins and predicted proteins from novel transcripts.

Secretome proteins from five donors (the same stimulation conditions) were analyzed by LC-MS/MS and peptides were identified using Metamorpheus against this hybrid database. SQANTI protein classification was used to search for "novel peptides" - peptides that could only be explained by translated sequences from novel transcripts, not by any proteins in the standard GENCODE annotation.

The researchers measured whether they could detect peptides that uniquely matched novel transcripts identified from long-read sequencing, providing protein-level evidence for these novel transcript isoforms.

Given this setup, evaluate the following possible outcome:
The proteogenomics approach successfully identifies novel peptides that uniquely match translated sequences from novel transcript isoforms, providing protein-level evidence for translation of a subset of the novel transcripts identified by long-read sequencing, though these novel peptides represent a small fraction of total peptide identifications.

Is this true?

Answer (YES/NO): NO